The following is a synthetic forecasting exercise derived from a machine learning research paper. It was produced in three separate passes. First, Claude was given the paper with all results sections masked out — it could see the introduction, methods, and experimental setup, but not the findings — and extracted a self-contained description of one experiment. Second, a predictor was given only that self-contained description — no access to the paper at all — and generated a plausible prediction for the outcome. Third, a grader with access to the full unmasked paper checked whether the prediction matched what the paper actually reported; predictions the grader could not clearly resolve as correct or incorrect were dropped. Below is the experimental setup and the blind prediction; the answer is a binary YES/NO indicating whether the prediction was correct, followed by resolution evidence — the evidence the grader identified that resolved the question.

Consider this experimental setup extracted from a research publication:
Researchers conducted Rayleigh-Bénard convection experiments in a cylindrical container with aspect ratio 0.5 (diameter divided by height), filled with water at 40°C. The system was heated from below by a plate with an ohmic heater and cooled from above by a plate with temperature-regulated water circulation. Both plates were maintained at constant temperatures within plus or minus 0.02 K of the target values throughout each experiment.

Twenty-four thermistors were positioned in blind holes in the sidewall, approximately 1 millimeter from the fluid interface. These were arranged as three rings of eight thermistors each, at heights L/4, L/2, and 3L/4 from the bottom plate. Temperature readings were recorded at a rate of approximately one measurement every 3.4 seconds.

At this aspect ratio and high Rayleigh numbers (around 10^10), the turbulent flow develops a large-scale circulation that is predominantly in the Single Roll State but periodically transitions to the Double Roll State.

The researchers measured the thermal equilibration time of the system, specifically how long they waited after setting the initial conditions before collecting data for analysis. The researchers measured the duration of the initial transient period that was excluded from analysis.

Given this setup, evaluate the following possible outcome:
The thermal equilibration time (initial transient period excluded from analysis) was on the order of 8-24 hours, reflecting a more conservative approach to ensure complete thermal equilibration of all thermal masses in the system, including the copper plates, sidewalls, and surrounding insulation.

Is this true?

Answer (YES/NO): NO